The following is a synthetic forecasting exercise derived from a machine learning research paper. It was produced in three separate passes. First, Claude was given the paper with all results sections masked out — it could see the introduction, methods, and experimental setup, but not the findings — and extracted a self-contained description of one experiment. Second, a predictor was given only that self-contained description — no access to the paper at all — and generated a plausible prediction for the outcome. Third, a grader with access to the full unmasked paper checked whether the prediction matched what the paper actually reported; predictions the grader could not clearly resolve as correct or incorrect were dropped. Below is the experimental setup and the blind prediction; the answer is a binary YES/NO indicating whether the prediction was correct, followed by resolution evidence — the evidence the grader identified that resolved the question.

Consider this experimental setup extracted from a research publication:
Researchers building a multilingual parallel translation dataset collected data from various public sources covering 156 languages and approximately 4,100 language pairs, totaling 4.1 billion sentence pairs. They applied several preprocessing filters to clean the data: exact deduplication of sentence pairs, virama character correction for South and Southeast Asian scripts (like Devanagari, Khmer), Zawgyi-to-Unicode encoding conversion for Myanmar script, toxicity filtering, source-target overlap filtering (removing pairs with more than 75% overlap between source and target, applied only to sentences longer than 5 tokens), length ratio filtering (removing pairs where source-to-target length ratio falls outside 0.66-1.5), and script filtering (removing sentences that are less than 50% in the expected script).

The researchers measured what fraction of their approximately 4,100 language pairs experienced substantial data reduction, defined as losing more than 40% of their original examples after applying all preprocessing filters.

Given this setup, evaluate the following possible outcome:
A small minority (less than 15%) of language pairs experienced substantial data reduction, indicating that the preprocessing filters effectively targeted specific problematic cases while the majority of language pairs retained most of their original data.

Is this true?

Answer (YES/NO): YES